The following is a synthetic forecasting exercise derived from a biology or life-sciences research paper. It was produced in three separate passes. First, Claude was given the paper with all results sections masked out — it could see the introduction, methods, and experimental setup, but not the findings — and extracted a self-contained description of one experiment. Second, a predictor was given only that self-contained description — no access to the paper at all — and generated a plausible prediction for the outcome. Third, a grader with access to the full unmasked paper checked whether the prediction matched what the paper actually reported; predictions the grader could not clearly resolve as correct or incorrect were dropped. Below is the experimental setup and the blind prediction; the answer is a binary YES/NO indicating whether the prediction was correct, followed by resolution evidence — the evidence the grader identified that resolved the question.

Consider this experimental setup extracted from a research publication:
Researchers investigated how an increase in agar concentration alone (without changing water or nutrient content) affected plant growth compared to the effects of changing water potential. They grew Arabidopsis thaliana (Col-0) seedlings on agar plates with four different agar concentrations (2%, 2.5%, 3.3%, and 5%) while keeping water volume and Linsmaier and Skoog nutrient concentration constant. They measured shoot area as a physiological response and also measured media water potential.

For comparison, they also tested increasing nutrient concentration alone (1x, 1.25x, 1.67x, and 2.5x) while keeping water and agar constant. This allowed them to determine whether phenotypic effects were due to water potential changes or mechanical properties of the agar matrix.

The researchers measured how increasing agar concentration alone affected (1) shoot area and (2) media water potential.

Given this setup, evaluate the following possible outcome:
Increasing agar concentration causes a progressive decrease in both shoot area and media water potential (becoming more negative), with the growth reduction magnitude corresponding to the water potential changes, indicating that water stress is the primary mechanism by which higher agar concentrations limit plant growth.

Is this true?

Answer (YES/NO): NO